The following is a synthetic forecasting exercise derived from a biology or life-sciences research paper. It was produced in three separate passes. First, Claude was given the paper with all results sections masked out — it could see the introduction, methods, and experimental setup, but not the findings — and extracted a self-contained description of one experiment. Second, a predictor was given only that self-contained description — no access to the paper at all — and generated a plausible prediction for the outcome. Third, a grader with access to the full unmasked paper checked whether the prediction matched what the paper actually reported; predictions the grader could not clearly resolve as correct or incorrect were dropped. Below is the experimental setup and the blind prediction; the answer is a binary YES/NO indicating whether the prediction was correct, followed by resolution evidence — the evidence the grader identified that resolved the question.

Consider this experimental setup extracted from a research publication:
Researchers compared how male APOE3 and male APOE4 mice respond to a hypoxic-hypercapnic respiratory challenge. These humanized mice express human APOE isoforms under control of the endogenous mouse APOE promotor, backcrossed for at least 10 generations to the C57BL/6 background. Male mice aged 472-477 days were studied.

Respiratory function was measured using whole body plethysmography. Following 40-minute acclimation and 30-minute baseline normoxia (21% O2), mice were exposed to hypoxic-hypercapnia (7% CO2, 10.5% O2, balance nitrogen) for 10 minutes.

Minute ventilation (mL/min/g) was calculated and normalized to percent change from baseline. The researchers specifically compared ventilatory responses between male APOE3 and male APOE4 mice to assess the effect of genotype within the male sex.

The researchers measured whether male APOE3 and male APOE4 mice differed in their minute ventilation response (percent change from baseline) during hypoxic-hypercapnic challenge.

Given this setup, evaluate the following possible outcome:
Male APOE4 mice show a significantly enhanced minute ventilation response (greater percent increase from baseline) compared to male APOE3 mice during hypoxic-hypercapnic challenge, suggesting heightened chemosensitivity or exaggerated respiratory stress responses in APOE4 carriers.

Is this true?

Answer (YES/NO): YES